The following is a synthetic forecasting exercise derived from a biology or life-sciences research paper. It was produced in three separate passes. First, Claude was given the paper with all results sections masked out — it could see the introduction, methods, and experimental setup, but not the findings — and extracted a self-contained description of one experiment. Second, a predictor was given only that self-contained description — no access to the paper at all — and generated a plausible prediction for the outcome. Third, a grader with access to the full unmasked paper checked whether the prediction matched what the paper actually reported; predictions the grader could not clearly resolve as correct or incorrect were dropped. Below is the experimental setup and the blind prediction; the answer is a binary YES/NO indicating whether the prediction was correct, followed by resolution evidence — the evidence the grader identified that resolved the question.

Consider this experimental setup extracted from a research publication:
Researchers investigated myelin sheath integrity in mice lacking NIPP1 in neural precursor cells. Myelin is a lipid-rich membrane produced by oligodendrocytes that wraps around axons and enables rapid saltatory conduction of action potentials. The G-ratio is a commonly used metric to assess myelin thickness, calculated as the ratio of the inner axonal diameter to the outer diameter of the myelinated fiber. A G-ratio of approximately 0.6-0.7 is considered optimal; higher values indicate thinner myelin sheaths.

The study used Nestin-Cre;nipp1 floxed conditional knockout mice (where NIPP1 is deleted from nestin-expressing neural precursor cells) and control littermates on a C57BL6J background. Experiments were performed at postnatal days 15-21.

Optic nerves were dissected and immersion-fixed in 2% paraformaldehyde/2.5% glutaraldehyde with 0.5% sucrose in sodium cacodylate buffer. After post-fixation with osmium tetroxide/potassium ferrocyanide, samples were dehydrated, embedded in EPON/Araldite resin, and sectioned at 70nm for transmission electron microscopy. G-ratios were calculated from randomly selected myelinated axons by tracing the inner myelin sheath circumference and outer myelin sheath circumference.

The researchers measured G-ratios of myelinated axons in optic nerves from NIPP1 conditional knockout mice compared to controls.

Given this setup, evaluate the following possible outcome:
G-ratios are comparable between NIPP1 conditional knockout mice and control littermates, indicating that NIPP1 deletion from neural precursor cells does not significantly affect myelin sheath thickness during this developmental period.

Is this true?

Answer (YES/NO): YES